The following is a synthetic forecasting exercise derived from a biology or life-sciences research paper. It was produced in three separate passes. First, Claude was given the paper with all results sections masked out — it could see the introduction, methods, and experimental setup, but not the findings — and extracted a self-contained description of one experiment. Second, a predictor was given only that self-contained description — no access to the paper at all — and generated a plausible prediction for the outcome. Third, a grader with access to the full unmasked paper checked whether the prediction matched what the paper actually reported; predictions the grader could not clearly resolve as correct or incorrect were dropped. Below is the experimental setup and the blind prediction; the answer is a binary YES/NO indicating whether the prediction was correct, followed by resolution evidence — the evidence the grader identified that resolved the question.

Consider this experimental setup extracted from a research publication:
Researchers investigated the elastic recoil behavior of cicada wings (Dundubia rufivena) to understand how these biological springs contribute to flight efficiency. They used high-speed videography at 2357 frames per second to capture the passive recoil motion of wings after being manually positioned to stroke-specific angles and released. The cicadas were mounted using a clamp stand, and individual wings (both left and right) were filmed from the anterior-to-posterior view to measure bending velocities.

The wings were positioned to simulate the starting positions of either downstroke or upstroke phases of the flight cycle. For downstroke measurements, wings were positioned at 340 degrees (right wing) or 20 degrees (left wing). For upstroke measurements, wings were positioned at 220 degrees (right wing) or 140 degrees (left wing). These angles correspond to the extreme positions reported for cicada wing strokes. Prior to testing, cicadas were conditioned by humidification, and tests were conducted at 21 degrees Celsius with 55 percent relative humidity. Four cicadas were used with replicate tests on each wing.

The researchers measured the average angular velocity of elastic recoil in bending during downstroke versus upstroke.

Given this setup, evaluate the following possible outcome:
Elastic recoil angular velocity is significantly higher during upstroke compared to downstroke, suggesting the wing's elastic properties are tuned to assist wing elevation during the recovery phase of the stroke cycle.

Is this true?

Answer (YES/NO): NO